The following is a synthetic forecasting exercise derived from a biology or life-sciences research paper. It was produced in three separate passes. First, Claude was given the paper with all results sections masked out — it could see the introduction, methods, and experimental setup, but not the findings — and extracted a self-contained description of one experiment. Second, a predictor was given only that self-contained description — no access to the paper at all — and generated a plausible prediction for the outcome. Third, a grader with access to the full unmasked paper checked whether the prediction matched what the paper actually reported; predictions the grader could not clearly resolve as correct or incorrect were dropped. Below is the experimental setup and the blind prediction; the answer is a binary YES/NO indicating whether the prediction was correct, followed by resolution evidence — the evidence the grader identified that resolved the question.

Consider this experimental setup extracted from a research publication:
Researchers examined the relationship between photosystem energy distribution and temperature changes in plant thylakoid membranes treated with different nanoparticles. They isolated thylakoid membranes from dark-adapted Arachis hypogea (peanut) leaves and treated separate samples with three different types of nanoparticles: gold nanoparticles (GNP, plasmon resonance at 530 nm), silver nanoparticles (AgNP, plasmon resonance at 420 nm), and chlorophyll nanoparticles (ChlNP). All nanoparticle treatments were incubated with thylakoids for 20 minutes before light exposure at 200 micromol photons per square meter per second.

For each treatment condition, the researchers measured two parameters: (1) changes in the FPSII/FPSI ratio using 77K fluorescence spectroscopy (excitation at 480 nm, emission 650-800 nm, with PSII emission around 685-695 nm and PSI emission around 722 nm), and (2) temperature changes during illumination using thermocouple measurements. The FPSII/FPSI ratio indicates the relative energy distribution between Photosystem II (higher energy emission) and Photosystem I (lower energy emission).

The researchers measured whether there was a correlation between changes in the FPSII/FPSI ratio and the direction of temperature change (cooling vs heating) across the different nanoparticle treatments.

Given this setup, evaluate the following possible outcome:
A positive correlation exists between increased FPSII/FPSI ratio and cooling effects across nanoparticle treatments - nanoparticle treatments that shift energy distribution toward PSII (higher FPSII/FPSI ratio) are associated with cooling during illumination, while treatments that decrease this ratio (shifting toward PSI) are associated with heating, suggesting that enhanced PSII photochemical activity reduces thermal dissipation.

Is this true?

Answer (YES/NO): YES